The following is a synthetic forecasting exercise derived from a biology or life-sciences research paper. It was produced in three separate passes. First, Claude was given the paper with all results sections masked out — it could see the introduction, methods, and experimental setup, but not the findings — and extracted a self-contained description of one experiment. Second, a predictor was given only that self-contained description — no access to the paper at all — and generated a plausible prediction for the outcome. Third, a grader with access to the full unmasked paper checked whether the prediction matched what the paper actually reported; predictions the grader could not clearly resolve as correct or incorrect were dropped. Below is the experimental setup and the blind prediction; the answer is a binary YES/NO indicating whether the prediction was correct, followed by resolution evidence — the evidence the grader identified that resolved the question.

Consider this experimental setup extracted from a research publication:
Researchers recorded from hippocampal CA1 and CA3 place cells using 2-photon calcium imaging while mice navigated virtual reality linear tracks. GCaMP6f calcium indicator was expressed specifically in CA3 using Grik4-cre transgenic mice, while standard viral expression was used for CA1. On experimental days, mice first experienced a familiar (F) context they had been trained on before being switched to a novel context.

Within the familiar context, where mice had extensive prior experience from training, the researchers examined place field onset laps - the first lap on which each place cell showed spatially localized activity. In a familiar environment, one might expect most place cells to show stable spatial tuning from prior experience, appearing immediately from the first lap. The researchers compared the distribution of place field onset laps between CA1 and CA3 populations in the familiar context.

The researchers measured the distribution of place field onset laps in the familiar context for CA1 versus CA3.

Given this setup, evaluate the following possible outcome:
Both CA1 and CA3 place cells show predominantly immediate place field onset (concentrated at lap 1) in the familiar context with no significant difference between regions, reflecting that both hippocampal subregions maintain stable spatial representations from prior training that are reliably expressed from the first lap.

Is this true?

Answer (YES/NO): NO